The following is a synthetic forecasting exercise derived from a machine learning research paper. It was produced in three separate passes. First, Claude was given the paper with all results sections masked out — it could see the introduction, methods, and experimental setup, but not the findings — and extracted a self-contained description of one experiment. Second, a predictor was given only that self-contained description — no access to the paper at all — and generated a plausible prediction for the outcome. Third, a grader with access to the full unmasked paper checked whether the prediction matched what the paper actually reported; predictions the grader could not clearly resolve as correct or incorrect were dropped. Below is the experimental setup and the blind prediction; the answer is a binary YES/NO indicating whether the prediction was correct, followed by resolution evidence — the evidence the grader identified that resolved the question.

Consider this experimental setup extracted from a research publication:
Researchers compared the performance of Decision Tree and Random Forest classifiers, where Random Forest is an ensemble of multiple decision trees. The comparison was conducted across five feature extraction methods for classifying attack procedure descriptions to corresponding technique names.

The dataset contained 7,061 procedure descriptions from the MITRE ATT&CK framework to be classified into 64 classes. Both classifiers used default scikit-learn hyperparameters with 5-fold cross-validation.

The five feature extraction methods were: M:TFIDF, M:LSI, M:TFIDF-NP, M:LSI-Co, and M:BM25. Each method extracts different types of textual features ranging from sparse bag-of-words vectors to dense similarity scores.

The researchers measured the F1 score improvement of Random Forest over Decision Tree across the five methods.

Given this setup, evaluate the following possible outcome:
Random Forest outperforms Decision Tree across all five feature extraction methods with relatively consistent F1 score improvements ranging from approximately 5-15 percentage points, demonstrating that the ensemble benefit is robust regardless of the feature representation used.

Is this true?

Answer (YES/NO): YES